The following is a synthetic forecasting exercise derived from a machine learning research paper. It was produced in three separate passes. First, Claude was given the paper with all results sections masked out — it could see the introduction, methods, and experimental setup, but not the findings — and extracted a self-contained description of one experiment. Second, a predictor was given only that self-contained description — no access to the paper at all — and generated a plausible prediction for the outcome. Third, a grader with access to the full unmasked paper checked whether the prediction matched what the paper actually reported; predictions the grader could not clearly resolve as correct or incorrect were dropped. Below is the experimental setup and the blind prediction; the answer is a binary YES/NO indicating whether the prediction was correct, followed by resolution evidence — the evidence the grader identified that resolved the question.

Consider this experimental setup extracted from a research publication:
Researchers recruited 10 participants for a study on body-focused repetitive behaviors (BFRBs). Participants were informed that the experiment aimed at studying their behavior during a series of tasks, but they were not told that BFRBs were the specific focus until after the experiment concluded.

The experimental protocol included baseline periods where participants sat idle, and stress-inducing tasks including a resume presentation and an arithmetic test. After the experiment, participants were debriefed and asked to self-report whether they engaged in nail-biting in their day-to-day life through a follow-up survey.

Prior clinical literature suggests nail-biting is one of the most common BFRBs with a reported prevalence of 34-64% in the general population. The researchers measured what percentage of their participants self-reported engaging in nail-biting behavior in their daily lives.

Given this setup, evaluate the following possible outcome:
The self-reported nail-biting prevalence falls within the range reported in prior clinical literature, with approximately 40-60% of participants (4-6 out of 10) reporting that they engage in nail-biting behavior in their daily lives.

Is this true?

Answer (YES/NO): YES